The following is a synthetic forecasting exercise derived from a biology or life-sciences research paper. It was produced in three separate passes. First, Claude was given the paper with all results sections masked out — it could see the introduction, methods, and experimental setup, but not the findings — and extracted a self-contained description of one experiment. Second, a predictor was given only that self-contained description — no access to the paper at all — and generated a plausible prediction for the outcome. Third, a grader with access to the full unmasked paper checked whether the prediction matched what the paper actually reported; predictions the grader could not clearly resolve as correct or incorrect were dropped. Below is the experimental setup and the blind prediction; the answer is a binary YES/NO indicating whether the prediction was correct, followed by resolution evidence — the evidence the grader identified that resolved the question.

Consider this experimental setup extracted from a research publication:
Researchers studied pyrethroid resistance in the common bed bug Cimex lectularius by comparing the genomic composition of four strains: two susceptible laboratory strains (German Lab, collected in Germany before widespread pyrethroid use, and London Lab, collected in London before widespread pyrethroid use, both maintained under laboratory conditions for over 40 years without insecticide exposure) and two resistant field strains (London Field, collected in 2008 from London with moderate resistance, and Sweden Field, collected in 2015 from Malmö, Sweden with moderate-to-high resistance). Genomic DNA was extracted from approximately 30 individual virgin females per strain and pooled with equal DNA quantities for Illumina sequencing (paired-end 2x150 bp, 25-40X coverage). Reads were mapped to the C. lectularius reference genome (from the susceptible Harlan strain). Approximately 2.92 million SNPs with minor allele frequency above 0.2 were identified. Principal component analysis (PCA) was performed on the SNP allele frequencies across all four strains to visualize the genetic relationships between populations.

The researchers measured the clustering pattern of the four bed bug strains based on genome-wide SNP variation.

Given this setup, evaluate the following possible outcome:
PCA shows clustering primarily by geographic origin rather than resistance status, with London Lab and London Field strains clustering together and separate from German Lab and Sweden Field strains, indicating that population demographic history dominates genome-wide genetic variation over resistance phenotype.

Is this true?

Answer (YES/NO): YES